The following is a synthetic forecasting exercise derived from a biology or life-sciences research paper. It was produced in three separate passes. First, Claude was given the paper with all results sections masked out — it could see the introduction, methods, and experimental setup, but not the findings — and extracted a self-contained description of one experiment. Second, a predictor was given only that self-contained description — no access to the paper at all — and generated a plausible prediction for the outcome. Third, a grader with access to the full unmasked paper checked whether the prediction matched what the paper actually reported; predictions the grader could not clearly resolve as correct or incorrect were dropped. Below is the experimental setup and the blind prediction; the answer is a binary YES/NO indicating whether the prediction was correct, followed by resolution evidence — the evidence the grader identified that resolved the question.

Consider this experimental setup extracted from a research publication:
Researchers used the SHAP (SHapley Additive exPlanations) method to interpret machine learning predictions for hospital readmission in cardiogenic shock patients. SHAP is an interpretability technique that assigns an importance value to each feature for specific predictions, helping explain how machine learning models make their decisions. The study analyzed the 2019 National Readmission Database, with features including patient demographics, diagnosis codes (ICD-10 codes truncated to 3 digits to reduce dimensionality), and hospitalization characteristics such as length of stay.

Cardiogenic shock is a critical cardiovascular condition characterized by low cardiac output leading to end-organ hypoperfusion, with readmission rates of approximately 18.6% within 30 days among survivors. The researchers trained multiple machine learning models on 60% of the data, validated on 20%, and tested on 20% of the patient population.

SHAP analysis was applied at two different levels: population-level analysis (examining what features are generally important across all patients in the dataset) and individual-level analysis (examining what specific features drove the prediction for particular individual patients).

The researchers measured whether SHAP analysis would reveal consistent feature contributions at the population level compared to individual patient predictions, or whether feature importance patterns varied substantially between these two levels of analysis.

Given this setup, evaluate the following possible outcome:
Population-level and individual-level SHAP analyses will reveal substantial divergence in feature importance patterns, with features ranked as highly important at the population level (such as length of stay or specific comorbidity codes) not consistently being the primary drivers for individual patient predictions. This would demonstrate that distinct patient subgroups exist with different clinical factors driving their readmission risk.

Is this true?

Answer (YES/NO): YES